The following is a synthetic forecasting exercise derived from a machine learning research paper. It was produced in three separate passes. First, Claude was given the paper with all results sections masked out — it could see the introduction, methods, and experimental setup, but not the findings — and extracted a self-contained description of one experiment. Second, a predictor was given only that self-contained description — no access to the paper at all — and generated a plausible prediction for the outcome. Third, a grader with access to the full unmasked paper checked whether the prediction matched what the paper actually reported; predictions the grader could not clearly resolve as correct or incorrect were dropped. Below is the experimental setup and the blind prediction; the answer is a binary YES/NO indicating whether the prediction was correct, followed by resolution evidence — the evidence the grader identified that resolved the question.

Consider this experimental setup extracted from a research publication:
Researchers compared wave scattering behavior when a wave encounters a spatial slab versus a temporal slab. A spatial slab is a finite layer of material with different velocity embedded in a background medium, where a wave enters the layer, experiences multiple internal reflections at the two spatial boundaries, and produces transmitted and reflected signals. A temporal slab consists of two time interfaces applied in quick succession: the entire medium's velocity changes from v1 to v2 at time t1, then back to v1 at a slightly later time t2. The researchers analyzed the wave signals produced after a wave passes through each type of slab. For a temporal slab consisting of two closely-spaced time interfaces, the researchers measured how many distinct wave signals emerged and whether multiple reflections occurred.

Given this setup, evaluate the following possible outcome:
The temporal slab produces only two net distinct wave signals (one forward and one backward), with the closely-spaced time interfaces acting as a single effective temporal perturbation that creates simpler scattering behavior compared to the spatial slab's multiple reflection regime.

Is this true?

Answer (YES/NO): NO